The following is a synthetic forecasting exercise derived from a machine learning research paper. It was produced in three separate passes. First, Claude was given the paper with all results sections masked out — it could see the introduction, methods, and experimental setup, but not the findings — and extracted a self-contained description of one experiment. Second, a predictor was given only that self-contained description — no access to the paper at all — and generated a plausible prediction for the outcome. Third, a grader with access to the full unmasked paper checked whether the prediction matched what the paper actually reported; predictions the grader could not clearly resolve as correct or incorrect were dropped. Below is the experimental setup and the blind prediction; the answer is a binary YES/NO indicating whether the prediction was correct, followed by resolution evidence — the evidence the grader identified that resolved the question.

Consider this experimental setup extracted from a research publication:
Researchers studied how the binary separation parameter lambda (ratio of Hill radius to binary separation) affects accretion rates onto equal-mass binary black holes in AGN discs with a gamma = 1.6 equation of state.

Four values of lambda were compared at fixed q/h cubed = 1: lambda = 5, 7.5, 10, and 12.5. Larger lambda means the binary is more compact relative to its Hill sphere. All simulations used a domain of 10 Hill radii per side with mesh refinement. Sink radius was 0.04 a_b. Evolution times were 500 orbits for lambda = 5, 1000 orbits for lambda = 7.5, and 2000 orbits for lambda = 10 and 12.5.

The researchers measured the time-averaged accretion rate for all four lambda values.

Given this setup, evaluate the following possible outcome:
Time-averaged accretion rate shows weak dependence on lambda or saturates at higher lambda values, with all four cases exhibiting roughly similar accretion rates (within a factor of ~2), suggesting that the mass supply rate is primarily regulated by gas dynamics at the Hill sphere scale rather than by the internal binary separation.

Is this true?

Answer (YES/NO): NO